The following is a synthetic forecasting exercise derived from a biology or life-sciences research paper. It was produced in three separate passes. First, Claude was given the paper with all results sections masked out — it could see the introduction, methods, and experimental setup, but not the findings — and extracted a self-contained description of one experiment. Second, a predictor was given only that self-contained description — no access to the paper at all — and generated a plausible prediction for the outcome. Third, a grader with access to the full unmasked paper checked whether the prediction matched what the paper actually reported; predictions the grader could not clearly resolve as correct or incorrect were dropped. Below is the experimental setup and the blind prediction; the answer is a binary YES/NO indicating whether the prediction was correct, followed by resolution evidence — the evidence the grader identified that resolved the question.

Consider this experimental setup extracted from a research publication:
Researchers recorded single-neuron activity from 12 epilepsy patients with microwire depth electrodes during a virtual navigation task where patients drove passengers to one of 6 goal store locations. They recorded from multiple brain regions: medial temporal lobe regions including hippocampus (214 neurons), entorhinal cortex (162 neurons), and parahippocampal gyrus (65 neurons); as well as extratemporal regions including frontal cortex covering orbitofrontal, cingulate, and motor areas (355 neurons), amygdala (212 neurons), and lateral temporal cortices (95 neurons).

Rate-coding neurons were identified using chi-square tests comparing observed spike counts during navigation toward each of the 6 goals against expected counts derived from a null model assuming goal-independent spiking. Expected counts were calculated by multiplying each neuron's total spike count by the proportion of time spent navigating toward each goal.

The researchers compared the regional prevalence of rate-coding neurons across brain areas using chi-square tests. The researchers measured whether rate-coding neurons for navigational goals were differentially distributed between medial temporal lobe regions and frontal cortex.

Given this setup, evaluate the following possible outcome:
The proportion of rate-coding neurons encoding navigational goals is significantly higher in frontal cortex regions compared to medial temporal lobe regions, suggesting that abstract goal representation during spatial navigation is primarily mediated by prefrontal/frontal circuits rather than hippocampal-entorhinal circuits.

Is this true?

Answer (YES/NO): NO